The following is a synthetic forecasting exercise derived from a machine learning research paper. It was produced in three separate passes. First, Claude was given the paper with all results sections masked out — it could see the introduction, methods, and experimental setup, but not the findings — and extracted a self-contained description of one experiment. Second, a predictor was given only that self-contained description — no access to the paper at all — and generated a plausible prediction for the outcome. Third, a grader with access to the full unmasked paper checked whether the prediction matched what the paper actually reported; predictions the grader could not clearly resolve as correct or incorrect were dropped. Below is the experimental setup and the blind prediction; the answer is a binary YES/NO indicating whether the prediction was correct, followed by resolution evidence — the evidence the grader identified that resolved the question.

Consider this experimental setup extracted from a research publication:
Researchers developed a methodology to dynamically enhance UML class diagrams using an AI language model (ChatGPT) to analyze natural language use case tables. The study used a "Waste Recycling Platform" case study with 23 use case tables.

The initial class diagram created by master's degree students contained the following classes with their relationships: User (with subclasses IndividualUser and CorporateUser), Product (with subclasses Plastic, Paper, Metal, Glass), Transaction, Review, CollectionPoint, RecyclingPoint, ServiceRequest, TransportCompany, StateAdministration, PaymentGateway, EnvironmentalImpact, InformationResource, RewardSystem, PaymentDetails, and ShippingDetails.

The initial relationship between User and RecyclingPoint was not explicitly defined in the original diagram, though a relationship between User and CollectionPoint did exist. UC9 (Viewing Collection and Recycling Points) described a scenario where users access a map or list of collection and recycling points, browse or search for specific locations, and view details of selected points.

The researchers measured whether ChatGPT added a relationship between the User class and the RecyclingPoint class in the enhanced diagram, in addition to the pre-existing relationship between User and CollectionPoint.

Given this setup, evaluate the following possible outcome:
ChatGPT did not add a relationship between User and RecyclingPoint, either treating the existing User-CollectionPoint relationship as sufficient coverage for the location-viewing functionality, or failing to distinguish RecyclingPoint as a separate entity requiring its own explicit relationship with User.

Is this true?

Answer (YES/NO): NO